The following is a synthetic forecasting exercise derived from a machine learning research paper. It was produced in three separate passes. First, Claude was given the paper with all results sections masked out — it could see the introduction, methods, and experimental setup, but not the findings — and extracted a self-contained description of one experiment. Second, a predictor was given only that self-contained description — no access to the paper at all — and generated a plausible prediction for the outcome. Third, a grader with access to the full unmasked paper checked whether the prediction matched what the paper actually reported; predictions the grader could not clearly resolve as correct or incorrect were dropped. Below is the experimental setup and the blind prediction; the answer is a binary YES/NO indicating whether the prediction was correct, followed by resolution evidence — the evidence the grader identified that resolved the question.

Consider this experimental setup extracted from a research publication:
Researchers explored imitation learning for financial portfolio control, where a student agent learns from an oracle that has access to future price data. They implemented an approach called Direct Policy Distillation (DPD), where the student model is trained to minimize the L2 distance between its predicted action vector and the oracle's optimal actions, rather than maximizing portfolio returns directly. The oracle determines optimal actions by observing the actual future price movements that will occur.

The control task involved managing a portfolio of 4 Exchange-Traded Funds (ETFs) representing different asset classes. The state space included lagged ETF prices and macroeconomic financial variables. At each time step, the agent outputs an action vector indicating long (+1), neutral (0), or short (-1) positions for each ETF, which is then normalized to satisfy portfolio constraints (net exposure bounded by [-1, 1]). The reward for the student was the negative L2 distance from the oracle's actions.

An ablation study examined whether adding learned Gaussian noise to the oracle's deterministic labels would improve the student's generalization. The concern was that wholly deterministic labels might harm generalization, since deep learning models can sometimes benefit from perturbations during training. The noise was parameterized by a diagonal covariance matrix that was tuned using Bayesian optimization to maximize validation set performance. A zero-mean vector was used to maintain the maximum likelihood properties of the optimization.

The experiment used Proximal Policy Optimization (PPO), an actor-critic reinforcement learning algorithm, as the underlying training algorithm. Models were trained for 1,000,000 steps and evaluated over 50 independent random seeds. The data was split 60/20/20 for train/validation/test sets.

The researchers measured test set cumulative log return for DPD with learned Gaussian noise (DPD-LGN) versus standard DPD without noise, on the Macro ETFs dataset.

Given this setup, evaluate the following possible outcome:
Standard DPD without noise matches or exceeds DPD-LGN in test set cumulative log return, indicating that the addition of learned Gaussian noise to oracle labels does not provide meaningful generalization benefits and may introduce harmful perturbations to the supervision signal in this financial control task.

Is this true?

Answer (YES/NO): YES